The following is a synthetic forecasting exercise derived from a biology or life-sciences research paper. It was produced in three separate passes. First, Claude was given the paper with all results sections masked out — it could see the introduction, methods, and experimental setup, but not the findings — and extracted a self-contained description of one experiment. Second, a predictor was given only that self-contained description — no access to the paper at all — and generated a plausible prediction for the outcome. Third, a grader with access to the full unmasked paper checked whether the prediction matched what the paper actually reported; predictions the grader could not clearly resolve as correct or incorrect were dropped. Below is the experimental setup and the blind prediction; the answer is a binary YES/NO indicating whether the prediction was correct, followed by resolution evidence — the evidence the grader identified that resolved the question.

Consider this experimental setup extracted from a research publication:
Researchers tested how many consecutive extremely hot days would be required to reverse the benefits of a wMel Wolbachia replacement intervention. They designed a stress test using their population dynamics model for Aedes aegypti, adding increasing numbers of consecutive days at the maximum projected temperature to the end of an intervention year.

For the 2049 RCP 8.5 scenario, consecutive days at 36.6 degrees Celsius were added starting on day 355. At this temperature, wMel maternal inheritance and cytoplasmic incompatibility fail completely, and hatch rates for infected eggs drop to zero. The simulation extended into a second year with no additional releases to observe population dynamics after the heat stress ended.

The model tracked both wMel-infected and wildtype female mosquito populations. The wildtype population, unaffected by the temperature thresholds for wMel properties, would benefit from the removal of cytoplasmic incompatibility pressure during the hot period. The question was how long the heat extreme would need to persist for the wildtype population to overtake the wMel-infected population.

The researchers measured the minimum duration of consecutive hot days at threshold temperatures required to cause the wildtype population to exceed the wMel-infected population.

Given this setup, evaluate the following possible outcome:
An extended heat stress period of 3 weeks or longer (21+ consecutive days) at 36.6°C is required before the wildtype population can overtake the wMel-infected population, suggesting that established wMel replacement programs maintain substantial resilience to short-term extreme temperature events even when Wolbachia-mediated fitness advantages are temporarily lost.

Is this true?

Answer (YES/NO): NO